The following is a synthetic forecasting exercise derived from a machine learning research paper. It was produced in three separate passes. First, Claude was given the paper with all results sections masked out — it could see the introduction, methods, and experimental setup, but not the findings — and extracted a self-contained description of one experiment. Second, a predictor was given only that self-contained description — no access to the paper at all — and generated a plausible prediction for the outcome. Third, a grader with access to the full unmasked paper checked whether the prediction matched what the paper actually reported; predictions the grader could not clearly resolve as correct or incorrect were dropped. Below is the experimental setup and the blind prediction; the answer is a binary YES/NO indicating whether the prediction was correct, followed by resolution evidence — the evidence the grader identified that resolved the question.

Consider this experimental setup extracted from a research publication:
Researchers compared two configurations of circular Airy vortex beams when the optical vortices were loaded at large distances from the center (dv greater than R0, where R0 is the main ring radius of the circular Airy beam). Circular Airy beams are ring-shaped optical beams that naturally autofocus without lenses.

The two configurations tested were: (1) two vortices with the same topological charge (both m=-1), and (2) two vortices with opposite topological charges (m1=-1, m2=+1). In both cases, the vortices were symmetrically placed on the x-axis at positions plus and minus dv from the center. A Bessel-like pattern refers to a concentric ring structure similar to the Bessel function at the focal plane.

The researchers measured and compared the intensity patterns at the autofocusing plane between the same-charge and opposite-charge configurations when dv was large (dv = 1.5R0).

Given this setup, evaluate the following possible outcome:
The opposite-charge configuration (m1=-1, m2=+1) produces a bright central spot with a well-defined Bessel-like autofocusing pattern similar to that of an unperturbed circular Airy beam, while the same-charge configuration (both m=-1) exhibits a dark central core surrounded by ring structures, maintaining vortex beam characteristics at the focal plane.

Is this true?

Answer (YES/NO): NO